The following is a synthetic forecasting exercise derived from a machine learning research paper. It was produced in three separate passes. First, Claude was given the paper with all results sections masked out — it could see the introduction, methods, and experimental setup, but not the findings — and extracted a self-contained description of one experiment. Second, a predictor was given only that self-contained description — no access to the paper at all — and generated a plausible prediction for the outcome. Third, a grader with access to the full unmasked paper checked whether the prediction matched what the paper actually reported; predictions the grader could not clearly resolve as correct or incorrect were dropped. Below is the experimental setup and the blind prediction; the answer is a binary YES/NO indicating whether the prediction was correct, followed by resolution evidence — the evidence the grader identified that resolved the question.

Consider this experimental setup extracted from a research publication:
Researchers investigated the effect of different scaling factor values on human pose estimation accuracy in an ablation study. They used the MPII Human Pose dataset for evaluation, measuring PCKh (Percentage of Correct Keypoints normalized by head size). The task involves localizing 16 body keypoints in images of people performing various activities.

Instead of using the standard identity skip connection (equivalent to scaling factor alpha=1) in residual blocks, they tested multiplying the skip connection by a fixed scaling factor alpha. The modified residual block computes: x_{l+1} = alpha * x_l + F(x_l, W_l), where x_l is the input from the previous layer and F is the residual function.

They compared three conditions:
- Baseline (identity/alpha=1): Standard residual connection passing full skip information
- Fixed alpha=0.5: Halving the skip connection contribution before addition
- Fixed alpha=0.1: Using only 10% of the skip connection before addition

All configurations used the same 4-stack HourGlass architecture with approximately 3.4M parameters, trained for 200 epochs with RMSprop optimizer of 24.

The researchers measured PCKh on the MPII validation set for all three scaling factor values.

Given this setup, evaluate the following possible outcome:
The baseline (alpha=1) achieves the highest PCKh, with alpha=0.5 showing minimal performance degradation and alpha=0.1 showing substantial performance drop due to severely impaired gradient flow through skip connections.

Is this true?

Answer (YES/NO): NO